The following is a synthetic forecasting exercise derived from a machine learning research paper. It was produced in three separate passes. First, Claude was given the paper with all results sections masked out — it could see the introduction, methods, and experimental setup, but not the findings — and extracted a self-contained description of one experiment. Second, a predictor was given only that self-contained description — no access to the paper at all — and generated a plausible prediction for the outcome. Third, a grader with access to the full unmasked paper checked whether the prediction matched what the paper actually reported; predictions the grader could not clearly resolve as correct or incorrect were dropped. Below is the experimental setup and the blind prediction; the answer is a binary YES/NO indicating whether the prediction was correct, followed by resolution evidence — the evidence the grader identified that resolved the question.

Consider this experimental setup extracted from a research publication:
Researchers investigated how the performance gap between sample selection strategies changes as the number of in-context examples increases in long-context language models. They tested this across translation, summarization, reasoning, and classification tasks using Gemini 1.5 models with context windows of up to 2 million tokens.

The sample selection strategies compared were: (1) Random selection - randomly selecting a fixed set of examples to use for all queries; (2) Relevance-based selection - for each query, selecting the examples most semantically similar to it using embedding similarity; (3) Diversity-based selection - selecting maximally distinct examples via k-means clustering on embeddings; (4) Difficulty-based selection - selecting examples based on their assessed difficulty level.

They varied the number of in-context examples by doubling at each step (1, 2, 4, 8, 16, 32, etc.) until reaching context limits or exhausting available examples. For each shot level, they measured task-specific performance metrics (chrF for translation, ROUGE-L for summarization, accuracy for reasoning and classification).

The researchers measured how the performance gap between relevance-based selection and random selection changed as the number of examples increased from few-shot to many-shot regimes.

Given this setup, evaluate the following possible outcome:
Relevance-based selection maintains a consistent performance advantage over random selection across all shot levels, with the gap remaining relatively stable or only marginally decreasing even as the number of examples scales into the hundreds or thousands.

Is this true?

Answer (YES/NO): NO